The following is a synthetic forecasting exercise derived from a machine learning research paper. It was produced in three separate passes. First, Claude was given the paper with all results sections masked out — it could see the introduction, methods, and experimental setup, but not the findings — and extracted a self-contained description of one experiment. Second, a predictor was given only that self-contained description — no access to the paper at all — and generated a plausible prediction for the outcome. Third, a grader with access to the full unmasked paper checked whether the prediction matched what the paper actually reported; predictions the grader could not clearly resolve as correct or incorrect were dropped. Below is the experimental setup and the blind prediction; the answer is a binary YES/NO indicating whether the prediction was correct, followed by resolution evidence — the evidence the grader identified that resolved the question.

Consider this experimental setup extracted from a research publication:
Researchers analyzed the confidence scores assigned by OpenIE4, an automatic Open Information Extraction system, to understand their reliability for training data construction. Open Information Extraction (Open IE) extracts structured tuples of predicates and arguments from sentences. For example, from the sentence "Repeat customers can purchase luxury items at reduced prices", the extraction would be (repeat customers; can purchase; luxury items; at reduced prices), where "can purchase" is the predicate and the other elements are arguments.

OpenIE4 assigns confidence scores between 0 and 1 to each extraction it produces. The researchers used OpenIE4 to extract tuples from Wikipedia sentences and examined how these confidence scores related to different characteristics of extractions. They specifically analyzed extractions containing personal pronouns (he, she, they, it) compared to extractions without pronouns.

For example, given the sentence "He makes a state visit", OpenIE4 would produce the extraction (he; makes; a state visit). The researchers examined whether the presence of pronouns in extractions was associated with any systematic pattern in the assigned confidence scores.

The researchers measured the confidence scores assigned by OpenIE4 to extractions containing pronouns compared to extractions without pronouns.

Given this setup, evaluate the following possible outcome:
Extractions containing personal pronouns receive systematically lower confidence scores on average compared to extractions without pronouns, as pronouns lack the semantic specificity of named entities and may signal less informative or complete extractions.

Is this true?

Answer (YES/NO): YES